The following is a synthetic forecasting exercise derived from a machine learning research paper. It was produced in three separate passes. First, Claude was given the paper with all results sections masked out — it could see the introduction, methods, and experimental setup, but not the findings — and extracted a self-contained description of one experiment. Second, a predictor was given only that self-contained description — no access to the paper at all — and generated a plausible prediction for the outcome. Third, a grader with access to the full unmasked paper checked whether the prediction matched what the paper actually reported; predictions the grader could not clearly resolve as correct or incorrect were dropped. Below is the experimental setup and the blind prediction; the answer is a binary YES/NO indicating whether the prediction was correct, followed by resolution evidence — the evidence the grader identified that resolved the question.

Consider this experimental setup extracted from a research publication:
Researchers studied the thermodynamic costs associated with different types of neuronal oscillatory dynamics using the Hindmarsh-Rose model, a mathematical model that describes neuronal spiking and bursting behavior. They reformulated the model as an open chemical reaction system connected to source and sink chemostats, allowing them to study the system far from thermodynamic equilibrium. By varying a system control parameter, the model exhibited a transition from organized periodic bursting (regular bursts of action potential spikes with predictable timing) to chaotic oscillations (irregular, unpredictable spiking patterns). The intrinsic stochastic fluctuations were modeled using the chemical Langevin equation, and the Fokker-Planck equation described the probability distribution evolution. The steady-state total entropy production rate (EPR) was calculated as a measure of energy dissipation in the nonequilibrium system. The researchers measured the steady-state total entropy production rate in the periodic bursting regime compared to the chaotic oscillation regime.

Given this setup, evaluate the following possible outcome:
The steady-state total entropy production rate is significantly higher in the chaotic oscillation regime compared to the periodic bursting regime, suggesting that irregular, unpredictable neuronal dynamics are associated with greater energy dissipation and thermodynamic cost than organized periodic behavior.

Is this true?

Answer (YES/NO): NO